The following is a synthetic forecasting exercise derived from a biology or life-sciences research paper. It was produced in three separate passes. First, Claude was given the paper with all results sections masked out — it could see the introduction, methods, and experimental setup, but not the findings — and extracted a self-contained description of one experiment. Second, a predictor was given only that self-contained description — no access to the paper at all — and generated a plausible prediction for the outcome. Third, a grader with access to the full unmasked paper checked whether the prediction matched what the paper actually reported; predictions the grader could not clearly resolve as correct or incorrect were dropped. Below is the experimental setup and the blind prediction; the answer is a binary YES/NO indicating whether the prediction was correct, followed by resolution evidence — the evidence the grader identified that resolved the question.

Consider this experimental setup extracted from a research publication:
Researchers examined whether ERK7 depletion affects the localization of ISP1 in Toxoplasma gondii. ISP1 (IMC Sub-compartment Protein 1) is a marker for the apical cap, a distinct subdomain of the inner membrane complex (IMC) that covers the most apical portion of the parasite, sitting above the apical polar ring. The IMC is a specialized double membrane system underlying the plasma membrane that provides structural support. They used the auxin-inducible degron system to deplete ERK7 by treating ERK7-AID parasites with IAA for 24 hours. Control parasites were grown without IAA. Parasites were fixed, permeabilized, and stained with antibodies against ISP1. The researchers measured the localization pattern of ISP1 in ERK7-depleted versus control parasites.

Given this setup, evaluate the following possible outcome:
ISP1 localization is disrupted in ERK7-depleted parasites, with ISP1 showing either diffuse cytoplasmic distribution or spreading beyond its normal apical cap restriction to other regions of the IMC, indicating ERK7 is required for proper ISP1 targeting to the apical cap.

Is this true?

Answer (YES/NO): NO